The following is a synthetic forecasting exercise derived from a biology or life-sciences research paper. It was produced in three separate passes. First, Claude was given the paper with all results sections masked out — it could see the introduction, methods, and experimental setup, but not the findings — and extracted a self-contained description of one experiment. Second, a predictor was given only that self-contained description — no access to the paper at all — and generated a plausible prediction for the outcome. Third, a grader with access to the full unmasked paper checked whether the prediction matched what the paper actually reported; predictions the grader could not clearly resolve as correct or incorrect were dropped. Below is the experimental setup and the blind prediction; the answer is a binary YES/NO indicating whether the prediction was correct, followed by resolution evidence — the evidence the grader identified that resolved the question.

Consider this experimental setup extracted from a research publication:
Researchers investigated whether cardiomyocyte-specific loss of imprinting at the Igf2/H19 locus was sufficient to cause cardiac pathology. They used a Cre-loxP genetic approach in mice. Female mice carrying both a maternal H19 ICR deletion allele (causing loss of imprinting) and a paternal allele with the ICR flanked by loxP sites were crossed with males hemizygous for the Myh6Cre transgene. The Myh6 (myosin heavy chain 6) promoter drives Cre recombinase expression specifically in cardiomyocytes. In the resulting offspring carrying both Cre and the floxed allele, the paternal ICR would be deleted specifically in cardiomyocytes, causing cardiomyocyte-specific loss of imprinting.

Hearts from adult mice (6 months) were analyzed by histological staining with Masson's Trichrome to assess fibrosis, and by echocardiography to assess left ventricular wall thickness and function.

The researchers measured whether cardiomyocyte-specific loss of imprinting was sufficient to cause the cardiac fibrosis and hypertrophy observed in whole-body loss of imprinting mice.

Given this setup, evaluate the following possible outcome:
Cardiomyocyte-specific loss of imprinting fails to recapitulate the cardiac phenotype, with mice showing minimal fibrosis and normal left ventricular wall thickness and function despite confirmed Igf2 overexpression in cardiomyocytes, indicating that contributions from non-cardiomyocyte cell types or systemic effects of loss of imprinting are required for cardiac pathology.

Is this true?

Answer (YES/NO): YES